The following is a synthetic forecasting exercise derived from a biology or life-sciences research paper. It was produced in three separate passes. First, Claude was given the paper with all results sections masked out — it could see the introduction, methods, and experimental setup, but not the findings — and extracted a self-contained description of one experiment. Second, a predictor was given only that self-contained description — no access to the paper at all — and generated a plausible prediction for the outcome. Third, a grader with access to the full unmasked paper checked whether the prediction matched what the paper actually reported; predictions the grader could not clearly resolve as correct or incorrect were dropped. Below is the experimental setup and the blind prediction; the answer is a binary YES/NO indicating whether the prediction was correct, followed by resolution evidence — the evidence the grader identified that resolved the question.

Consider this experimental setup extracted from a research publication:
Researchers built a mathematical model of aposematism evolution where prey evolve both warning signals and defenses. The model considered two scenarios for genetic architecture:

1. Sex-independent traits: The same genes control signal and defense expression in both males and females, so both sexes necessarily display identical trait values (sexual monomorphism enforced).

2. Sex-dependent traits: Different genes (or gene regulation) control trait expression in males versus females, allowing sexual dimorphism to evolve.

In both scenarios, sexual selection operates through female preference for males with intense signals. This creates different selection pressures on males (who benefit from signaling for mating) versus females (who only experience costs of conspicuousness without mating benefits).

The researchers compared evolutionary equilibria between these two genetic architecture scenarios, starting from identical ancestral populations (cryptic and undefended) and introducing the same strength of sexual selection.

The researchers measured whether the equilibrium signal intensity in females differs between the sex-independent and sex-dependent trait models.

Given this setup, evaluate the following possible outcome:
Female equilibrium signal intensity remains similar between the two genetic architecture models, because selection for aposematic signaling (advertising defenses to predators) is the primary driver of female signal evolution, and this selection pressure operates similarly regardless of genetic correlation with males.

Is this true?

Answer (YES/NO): NO